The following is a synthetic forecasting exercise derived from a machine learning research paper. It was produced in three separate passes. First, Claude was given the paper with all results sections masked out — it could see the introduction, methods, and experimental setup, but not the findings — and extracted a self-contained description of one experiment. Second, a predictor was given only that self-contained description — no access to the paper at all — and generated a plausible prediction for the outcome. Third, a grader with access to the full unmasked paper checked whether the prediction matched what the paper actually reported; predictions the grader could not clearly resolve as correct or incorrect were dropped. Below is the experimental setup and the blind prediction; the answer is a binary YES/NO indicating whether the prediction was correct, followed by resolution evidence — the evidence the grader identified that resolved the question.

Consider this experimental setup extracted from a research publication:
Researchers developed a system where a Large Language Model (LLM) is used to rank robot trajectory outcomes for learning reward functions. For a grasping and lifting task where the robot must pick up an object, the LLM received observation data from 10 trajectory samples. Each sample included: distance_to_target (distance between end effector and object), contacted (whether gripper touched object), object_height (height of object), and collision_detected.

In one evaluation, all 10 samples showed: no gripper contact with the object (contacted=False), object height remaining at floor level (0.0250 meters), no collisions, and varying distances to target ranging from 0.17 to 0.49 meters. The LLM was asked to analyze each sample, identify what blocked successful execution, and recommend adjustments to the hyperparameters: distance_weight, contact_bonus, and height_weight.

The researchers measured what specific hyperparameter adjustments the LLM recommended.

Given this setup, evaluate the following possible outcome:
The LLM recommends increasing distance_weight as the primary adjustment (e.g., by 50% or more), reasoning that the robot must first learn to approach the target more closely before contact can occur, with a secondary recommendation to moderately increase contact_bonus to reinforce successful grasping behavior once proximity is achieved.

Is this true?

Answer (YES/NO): NO